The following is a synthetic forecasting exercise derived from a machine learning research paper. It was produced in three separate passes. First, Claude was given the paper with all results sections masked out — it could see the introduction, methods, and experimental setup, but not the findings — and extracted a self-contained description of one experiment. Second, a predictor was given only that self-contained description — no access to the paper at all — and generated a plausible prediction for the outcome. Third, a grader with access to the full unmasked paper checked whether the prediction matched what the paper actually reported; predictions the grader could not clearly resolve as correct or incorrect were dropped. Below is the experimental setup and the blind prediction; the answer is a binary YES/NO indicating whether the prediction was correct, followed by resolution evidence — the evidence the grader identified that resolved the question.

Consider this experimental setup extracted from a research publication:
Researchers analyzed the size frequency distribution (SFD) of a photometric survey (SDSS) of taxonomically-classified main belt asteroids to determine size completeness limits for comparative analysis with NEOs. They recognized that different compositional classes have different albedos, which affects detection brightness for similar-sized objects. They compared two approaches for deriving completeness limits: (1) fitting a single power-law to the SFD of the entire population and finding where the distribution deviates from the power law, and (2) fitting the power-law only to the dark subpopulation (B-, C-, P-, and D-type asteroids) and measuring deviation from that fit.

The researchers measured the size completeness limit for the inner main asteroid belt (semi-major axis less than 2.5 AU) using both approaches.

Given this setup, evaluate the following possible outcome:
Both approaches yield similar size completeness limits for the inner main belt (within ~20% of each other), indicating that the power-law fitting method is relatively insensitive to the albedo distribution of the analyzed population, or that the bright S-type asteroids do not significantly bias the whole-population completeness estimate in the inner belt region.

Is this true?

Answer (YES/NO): NO